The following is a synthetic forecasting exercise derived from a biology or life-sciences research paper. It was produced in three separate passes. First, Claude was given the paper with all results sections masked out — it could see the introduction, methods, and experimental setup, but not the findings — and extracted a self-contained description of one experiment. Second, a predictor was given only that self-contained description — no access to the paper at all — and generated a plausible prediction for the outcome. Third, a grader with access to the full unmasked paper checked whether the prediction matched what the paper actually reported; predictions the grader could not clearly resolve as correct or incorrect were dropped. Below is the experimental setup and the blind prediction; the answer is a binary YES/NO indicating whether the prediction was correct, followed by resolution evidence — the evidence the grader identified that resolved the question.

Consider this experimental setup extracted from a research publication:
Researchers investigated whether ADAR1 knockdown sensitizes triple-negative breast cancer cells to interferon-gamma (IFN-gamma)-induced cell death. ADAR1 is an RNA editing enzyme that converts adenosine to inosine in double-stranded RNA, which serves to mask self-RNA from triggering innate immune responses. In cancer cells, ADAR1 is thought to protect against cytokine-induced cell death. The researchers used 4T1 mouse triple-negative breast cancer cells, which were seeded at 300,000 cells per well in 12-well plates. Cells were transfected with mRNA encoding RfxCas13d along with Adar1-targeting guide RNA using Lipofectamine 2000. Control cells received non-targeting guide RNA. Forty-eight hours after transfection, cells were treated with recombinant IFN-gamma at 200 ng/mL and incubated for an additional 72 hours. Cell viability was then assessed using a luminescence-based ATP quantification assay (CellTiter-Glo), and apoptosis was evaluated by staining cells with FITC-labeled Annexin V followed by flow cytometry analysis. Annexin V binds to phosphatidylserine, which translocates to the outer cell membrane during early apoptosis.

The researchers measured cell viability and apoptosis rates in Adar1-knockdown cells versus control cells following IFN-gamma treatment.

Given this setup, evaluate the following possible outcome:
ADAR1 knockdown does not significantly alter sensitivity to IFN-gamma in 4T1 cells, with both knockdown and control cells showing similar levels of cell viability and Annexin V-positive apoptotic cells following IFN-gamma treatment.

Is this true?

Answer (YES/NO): NO